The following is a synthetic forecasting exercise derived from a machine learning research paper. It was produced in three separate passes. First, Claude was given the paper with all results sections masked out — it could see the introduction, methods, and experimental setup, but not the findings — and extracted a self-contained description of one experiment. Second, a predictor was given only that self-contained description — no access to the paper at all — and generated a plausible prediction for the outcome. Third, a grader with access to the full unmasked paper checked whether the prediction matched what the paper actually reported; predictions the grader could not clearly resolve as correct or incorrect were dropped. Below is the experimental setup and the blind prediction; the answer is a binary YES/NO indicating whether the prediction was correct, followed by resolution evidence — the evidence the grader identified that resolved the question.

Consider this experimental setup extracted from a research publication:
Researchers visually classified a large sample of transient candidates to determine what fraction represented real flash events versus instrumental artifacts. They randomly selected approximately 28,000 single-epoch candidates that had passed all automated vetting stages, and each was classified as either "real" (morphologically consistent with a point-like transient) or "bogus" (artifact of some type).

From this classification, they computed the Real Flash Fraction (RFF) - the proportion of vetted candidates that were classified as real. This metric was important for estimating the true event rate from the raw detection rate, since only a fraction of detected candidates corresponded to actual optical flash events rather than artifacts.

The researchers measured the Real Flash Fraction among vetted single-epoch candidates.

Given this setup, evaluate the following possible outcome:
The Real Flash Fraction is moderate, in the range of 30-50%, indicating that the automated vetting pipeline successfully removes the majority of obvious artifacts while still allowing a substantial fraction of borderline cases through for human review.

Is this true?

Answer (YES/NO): NO